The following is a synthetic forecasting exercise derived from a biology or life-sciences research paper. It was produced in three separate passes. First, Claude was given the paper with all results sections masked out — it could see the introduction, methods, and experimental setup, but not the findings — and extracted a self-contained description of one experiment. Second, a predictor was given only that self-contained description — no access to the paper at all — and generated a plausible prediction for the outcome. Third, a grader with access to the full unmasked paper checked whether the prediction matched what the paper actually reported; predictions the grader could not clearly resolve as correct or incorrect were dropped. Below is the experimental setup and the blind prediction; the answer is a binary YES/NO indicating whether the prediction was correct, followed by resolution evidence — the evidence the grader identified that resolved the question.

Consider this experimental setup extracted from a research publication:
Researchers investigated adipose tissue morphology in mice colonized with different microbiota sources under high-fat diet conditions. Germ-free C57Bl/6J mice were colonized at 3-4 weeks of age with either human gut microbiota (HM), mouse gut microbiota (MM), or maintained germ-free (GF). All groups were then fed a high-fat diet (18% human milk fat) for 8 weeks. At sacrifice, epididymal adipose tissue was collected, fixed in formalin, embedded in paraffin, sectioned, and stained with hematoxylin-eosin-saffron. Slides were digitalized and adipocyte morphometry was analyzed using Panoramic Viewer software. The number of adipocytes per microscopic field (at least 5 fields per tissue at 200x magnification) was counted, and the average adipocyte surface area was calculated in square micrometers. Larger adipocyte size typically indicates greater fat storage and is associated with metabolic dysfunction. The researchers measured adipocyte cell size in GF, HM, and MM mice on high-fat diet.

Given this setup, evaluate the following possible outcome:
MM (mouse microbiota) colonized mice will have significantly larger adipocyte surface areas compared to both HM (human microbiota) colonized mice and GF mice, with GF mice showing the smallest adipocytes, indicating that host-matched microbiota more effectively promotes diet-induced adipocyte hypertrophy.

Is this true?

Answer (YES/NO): NO